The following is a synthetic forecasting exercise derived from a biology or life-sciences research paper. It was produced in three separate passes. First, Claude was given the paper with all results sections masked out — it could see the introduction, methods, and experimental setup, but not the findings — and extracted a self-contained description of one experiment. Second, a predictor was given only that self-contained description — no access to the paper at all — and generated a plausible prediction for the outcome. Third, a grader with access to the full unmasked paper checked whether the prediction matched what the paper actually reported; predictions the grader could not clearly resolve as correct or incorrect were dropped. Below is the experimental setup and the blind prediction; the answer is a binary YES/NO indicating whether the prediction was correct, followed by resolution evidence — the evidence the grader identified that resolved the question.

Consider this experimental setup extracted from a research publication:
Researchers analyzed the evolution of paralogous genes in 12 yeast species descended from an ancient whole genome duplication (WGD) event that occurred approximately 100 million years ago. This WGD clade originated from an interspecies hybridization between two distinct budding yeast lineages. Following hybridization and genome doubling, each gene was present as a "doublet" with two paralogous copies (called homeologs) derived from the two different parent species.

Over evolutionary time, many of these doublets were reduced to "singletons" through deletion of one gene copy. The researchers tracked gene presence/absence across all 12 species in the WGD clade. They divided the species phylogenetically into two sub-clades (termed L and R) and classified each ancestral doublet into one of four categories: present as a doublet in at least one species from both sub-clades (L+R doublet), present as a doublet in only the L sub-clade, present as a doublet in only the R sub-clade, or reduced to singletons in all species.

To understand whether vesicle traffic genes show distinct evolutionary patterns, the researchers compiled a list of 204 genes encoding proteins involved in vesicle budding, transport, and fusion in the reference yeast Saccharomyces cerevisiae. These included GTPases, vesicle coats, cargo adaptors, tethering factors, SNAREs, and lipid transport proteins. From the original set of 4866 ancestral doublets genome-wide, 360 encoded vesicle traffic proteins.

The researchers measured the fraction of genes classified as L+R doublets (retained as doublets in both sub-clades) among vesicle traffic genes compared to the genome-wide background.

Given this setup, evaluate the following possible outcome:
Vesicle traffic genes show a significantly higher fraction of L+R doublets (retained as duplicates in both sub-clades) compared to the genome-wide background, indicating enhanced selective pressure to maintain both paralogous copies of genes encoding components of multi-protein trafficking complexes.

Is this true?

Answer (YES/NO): YES